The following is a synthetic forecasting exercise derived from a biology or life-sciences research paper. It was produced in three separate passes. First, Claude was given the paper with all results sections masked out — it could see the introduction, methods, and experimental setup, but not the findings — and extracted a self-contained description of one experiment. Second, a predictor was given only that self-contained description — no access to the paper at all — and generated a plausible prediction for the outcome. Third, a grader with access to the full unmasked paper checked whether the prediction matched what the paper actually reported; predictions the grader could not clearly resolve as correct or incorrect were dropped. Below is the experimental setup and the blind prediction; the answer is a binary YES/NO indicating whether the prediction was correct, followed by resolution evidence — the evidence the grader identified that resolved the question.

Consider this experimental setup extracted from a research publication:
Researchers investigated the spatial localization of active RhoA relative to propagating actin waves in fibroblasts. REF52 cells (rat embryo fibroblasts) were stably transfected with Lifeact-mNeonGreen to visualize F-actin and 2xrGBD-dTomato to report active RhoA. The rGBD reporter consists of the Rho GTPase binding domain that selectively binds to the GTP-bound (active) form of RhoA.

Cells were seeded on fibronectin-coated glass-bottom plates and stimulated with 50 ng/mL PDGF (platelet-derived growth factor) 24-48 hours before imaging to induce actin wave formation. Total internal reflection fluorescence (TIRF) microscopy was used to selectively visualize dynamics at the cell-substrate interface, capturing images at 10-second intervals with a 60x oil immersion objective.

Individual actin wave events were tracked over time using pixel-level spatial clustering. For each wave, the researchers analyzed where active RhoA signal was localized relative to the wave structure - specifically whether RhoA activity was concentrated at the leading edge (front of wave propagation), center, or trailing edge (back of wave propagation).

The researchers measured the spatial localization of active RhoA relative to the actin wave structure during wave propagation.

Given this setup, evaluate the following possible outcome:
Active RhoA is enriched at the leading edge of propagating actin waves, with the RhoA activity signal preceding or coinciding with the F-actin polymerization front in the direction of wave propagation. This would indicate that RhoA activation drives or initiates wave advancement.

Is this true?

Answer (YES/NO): NO